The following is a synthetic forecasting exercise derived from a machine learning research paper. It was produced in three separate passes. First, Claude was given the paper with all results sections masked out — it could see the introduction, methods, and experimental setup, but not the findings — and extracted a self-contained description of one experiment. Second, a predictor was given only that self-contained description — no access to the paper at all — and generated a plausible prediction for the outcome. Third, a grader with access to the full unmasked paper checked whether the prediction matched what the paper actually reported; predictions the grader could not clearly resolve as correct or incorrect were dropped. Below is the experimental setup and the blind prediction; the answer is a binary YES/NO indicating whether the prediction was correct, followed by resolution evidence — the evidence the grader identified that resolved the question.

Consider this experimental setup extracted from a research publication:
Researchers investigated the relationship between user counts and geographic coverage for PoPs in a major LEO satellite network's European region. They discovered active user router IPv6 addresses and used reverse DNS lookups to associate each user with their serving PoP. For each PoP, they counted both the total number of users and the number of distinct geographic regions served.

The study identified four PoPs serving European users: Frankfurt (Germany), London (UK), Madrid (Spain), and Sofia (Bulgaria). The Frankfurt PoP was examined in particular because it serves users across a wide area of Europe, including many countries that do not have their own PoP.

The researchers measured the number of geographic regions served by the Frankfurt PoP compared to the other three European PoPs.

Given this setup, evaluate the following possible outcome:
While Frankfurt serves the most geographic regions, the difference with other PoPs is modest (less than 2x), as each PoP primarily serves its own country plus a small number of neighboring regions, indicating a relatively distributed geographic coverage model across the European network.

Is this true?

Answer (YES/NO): NO